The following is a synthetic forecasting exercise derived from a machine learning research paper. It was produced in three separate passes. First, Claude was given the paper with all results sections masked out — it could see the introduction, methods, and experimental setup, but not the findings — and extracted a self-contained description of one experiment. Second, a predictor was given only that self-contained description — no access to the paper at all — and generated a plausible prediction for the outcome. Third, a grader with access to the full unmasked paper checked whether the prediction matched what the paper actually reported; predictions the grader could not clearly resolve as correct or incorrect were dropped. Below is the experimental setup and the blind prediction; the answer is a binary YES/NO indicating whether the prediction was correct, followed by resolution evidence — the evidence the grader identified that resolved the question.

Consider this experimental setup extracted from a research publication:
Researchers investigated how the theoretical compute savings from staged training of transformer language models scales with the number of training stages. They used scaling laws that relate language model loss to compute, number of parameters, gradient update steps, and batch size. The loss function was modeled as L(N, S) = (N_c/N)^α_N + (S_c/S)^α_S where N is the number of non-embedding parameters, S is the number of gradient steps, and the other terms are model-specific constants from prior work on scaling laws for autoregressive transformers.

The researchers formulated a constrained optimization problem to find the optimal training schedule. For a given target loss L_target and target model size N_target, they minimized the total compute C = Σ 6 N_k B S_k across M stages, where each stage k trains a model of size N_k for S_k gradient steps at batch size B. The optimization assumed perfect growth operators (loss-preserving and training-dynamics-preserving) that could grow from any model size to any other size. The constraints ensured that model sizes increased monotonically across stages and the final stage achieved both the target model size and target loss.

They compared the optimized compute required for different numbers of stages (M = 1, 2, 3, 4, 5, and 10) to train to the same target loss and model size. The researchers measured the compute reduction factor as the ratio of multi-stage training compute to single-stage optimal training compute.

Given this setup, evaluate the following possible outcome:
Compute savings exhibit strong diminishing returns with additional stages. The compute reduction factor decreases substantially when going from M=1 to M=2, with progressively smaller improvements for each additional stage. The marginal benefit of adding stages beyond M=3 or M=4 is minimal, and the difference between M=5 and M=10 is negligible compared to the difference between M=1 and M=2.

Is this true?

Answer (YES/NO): YES